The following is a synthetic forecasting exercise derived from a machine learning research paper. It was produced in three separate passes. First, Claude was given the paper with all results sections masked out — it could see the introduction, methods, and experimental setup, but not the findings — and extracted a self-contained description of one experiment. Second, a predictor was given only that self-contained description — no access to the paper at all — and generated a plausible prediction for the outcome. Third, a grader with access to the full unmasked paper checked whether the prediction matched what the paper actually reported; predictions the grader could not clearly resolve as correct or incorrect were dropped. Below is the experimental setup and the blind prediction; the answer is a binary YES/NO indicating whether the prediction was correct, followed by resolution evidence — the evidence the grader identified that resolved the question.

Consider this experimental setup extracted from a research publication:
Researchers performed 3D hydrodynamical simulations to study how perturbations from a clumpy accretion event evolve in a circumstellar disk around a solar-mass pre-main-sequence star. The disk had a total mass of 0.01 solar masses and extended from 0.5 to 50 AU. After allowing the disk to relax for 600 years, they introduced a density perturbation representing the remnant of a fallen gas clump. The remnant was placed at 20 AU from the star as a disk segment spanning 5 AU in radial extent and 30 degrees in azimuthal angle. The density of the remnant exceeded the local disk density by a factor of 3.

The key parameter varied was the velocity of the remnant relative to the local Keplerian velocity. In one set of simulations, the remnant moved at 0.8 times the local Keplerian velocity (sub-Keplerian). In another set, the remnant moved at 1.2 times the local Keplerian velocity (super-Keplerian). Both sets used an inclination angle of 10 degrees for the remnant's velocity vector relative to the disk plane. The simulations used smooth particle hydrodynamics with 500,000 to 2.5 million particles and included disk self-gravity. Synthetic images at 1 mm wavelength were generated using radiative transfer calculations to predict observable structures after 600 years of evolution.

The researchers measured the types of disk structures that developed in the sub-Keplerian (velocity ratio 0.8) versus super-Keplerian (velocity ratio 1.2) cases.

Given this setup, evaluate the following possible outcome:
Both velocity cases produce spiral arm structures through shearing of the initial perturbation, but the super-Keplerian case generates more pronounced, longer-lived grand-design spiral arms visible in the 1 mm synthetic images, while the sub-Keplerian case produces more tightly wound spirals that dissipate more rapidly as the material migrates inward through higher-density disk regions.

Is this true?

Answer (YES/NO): NO